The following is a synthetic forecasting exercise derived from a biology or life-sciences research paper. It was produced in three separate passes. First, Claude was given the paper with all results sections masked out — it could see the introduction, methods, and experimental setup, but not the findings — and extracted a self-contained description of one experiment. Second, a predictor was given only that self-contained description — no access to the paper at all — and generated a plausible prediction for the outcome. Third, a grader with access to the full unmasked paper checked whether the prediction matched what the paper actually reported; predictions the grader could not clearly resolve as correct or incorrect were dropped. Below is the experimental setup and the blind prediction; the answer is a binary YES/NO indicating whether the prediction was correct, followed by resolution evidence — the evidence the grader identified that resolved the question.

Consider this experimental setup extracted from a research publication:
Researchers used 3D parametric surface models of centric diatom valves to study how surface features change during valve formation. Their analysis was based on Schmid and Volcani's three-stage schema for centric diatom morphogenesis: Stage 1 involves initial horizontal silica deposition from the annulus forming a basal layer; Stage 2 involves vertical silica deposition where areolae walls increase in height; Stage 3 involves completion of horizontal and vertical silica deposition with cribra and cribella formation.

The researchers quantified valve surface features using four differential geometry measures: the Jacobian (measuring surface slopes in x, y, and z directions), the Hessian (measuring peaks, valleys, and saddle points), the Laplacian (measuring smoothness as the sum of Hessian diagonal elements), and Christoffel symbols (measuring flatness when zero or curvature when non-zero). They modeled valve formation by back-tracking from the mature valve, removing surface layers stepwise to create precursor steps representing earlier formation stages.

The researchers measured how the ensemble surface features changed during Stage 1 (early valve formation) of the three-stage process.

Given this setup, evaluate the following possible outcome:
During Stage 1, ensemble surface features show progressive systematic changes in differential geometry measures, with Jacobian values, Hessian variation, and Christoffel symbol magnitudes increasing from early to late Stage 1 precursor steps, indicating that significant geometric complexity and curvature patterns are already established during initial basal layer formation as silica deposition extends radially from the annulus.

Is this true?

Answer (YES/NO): NO